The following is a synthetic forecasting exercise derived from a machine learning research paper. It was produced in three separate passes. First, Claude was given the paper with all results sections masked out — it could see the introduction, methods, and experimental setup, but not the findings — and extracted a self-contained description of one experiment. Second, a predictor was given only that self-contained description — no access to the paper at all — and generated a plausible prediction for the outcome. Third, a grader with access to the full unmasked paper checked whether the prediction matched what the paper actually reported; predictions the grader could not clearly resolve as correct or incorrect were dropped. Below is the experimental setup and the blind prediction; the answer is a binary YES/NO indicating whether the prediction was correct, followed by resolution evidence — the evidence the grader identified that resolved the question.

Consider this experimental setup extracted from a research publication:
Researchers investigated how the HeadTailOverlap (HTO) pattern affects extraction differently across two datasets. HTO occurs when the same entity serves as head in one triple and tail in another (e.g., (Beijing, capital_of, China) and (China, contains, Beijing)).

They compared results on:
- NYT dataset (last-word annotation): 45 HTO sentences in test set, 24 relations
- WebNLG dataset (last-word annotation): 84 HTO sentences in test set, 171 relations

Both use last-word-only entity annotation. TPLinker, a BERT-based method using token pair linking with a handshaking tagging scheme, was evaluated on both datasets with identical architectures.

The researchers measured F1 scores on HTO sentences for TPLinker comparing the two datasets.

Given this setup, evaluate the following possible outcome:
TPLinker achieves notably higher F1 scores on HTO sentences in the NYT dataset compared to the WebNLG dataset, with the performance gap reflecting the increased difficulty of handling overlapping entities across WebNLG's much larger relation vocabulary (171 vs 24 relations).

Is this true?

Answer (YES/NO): YES